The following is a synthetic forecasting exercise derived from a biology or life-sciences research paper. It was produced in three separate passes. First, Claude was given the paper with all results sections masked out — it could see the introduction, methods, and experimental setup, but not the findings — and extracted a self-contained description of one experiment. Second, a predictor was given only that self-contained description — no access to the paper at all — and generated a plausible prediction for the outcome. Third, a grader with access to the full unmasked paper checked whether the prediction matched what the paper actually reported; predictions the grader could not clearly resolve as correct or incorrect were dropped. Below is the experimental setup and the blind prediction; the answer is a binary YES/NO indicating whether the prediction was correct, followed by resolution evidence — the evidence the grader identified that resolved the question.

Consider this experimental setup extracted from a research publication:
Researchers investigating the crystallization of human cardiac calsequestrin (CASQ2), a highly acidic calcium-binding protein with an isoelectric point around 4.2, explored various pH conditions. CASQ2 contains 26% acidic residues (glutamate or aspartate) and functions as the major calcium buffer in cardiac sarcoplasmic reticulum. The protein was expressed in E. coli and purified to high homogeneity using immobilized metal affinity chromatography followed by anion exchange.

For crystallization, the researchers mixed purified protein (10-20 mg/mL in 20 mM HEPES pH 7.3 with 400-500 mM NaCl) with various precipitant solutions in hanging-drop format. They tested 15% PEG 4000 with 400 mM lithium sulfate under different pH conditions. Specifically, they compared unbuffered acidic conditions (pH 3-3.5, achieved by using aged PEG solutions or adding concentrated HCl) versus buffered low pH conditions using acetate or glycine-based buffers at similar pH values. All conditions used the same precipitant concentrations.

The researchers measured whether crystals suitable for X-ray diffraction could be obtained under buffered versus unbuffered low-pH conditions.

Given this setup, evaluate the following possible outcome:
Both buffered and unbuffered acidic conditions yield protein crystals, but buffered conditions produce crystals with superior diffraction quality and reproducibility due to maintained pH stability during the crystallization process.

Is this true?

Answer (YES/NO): NO